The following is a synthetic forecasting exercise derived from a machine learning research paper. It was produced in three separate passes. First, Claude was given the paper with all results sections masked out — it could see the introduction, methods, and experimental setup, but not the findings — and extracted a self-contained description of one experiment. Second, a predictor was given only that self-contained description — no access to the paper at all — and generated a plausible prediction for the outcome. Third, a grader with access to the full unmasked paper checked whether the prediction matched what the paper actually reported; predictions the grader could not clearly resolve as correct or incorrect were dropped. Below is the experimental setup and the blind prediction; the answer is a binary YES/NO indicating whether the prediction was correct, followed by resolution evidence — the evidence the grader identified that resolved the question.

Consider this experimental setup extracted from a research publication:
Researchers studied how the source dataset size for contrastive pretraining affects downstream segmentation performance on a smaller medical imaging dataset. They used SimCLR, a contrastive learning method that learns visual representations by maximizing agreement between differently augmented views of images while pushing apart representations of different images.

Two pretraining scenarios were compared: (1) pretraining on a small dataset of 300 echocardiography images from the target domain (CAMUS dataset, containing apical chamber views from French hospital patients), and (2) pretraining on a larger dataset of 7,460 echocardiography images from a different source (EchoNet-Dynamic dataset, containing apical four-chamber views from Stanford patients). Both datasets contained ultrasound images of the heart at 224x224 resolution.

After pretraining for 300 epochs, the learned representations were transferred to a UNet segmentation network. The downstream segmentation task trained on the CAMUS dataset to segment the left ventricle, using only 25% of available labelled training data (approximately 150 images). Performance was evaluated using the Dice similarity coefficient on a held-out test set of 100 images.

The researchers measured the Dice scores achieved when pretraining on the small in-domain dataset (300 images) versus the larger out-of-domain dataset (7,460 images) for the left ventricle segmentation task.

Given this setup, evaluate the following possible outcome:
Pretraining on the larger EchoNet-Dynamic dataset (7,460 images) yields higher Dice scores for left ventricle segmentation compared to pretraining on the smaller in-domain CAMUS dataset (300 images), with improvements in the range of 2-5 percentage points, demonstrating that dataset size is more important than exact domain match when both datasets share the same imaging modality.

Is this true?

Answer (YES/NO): NO